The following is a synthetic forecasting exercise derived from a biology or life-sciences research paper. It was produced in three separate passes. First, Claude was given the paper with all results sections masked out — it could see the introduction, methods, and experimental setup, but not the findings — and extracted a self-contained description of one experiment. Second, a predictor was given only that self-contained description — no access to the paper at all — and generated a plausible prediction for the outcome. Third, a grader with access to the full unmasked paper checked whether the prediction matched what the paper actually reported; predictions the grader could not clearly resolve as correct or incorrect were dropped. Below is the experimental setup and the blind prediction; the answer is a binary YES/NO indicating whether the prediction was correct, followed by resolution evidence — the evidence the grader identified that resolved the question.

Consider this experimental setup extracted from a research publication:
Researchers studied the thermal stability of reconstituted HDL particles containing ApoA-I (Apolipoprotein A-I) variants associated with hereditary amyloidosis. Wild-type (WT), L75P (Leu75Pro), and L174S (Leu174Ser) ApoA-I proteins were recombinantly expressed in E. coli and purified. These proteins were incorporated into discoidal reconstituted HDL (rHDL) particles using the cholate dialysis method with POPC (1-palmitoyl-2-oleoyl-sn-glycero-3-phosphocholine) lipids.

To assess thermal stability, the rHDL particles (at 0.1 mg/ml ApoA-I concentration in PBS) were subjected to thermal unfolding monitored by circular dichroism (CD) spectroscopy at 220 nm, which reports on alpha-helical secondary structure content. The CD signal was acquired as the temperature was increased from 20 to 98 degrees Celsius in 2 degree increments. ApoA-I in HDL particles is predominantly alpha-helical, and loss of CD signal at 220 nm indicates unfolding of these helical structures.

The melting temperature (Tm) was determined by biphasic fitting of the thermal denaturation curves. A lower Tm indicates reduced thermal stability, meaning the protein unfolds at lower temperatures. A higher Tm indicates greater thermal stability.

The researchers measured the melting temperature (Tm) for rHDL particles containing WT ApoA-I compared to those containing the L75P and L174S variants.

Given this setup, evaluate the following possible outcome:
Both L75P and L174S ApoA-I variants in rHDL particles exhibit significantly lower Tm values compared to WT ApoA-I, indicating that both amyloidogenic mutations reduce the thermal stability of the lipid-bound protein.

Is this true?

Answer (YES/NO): NO